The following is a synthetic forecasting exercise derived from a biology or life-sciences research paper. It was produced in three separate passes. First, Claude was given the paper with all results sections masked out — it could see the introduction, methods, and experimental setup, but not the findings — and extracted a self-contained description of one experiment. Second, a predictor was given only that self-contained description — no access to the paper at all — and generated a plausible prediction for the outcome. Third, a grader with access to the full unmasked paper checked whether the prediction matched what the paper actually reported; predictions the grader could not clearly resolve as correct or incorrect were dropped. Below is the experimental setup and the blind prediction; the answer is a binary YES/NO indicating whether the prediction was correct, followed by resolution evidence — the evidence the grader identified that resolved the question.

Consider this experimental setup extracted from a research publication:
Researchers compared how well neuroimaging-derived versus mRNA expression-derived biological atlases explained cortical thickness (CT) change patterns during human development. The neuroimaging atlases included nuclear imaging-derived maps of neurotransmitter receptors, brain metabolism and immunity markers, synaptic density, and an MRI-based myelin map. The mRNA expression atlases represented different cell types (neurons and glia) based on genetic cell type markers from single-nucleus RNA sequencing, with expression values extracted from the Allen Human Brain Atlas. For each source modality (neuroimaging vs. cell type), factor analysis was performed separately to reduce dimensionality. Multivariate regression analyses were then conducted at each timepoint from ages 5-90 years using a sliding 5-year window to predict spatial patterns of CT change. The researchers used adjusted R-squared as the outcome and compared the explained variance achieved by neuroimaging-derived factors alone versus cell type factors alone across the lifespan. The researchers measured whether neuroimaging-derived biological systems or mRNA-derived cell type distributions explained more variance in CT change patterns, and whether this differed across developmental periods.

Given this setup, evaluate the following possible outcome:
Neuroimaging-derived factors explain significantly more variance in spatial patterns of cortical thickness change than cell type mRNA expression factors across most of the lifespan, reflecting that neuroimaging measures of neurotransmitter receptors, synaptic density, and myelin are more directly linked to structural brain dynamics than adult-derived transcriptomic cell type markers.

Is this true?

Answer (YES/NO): NO